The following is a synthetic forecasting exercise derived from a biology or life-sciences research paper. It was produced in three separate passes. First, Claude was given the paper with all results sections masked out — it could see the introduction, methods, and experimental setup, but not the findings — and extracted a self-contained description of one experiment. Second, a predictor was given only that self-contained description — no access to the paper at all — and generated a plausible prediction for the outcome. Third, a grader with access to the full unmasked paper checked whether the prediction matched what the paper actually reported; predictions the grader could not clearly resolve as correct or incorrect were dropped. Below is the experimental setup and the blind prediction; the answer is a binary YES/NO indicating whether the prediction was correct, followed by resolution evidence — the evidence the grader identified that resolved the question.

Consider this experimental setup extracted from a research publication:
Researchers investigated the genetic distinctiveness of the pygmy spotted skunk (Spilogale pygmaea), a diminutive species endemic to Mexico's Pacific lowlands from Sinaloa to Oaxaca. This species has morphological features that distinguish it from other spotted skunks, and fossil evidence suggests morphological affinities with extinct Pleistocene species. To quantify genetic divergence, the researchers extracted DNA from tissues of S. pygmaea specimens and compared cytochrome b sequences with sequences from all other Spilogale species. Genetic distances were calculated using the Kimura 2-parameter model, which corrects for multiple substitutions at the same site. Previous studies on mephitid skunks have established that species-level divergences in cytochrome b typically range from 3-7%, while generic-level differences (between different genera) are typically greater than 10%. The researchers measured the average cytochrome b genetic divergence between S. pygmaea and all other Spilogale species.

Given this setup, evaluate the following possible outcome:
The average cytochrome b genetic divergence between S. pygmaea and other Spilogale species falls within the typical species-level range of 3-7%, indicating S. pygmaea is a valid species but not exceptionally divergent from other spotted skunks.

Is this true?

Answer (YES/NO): NO